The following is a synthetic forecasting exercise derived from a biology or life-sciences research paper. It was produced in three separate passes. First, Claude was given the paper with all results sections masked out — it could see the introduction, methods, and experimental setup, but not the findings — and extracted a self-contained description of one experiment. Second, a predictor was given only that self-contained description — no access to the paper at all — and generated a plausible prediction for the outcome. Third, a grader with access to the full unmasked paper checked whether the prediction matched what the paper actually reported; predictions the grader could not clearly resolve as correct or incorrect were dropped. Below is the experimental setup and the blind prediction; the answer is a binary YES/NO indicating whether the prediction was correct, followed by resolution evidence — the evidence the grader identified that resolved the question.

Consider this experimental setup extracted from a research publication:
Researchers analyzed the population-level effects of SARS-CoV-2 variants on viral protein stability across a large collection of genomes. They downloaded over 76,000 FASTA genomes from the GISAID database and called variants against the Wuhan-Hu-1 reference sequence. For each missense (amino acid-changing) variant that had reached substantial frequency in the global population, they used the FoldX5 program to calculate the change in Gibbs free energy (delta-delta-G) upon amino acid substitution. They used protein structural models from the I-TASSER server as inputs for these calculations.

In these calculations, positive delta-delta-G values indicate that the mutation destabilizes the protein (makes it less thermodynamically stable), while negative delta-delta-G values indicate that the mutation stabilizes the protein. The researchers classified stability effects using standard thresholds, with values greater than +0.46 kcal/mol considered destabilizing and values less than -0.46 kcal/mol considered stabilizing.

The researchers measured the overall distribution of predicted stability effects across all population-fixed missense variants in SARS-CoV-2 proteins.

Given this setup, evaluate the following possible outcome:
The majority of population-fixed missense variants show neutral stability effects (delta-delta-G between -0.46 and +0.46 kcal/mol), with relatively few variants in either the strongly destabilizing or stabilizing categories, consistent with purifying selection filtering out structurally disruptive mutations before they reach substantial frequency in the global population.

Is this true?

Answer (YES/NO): NO